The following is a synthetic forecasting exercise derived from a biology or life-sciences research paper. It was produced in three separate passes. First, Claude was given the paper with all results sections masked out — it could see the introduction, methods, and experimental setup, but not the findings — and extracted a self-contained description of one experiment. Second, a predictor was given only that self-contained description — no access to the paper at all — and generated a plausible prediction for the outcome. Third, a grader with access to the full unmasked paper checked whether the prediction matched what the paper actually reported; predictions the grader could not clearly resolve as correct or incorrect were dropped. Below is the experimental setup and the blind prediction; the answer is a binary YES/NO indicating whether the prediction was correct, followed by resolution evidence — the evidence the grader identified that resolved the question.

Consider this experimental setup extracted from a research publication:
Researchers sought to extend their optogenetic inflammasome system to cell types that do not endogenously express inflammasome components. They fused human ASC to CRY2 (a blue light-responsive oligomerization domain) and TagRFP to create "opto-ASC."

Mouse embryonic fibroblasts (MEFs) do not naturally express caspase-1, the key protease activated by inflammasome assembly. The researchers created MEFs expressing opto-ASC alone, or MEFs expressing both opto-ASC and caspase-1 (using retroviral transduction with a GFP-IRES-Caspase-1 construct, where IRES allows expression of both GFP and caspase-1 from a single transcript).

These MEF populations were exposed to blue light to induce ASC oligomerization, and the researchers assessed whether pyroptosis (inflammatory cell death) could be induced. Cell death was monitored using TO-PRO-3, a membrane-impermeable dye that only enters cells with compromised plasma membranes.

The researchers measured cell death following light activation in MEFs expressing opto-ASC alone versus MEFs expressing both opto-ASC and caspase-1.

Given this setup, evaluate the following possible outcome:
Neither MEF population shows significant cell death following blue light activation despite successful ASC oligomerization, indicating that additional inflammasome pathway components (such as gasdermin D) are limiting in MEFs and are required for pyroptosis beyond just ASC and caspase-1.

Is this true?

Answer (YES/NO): NO